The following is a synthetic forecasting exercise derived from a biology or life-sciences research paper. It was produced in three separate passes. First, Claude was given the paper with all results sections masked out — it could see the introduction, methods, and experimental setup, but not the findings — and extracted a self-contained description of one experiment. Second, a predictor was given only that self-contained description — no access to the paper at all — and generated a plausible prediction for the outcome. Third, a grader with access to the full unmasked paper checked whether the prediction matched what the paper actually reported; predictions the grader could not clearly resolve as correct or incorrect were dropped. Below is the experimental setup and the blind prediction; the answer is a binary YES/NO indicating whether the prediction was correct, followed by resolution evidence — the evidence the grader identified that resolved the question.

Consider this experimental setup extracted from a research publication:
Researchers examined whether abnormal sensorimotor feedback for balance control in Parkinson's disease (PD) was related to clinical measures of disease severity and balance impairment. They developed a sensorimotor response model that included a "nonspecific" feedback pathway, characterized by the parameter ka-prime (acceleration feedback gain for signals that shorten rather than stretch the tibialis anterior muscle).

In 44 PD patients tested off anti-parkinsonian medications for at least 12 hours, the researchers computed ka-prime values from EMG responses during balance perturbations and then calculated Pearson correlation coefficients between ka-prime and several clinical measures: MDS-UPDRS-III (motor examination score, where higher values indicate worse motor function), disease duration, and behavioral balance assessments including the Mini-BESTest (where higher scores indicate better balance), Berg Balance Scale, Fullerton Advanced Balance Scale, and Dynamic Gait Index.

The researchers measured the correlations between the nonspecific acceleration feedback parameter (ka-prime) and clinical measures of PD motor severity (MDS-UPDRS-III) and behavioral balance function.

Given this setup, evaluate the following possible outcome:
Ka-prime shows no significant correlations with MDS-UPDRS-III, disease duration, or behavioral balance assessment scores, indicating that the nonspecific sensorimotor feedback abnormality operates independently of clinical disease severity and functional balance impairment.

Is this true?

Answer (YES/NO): NO